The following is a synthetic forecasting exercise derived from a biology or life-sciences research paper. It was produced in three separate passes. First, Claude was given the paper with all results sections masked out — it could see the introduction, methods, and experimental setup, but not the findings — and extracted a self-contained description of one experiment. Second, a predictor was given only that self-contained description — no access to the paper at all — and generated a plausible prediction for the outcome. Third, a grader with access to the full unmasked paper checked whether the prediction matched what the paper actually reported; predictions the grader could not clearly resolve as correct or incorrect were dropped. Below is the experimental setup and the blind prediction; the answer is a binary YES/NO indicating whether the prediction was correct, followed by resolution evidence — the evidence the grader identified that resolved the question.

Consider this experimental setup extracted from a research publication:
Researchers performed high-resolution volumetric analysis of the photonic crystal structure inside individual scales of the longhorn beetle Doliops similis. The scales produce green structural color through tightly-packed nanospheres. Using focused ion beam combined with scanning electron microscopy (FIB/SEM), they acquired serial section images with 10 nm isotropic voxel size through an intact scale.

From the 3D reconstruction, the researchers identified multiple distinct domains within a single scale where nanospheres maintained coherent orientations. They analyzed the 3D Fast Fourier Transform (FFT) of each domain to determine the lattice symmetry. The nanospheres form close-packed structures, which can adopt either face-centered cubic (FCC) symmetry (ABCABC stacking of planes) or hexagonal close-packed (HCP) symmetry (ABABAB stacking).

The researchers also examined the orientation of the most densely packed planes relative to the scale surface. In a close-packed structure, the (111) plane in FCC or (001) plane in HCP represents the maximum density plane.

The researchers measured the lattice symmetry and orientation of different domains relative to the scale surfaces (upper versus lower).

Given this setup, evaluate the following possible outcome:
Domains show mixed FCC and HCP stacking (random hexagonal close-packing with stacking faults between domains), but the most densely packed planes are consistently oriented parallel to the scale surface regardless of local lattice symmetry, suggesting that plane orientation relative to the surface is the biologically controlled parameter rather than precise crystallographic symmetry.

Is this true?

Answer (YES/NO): NO